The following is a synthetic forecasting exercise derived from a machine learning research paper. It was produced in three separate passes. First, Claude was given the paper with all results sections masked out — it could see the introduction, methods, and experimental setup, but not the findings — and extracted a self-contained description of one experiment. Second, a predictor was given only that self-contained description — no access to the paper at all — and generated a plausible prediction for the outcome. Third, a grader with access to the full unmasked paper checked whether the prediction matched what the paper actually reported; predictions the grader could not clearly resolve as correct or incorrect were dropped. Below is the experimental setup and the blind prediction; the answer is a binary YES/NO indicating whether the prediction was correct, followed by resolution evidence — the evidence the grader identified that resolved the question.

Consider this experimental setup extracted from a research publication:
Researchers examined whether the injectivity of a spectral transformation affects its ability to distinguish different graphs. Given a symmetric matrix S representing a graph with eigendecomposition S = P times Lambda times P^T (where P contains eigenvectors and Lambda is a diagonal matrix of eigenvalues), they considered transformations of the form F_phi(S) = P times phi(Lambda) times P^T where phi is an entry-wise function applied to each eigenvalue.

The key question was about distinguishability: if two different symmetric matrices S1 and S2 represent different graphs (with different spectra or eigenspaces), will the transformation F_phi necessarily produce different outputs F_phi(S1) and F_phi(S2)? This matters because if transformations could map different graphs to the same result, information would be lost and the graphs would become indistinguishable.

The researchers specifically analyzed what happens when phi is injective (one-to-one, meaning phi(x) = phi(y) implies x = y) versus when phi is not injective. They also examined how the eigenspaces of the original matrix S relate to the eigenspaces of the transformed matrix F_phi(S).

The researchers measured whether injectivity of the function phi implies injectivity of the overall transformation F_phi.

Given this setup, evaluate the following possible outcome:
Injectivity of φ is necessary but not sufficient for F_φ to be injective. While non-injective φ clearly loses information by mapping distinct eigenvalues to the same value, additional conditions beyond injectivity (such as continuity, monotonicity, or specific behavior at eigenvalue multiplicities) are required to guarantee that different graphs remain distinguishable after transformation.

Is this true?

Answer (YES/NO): NO